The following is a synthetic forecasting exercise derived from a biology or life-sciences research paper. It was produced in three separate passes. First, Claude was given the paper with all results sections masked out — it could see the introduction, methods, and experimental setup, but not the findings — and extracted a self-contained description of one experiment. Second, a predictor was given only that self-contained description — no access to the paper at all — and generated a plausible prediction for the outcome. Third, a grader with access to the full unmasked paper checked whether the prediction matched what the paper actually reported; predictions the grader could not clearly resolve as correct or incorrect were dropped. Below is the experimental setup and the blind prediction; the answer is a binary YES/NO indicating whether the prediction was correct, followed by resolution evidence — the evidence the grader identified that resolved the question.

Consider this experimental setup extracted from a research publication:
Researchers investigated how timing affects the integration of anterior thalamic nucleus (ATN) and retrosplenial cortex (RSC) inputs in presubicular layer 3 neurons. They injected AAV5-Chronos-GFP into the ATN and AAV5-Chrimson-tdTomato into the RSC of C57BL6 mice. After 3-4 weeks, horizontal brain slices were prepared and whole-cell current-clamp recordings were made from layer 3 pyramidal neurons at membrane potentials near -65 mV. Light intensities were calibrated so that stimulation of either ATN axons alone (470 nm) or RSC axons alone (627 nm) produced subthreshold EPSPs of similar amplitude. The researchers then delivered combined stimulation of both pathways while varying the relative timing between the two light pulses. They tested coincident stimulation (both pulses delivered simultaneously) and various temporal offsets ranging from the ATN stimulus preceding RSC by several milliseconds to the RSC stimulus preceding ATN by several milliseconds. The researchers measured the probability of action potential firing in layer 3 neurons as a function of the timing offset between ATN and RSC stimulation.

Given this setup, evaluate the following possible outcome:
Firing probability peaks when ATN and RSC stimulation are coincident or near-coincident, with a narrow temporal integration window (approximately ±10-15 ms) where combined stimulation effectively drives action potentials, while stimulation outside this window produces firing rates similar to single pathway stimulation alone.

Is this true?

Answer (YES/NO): NO